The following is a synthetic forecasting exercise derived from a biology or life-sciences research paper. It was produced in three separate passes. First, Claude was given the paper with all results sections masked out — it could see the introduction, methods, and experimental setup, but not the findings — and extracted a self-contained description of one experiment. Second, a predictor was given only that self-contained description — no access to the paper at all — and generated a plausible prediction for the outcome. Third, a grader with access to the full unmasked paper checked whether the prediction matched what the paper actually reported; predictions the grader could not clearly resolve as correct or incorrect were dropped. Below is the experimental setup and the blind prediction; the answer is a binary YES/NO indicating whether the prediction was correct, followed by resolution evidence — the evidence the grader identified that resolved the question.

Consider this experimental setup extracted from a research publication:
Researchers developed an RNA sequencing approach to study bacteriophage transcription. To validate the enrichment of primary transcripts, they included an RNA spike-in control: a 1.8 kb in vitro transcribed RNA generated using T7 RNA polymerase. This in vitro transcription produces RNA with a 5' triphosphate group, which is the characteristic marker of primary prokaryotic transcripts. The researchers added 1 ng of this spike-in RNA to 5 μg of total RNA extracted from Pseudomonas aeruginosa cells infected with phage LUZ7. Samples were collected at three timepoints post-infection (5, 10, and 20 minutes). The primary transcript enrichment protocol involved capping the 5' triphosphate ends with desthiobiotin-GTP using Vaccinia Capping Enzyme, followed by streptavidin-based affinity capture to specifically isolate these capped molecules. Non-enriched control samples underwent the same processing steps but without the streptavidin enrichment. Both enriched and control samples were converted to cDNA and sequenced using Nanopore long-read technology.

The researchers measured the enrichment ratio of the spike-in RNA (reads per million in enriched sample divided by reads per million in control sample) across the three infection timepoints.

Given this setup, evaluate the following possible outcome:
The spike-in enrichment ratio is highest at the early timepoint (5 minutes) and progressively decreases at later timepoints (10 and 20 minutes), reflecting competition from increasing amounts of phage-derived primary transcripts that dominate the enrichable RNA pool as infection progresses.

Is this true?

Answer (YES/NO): NO